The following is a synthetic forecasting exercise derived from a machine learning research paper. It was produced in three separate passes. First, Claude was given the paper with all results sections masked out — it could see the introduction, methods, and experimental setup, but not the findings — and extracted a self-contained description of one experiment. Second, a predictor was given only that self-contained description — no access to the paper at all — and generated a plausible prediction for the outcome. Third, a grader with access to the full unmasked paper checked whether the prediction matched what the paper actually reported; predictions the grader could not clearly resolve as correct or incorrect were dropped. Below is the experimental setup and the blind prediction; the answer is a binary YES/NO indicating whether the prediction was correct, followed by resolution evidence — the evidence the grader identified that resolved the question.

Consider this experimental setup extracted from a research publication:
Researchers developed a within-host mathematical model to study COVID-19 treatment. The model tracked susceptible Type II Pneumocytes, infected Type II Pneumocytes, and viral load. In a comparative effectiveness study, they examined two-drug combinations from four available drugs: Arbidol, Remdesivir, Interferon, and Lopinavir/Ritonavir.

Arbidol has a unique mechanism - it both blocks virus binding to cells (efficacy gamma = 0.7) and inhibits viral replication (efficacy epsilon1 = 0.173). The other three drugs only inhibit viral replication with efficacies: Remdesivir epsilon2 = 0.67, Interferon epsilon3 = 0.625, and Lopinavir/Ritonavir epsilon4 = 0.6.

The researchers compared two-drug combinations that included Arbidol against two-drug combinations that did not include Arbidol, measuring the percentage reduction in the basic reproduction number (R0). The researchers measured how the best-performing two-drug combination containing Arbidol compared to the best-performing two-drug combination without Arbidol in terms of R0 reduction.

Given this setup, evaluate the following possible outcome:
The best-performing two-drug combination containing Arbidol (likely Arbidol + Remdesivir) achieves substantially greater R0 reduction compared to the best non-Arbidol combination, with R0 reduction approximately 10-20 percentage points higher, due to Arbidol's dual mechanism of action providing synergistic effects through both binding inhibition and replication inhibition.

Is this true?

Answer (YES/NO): NO